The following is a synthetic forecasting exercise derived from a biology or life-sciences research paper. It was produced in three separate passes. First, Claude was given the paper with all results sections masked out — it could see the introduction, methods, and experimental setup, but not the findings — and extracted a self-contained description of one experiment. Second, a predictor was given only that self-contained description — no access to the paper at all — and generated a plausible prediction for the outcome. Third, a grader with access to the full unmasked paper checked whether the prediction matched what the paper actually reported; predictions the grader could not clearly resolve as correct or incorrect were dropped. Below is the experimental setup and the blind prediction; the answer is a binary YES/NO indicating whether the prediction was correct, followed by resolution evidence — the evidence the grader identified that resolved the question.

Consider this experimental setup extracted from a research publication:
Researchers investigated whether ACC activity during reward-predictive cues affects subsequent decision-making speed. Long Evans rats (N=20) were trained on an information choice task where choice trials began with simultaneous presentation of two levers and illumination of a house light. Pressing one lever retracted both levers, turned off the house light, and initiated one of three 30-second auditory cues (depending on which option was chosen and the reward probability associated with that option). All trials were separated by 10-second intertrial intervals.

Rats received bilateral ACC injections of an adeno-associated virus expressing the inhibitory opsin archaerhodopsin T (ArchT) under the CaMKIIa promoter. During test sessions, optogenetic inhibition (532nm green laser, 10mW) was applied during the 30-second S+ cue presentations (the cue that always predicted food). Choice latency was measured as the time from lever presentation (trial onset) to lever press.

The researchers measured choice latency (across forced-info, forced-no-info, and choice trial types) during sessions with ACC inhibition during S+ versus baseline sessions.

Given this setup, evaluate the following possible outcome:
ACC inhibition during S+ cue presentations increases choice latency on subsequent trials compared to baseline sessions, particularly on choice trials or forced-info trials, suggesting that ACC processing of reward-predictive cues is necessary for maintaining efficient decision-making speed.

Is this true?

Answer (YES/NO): NO